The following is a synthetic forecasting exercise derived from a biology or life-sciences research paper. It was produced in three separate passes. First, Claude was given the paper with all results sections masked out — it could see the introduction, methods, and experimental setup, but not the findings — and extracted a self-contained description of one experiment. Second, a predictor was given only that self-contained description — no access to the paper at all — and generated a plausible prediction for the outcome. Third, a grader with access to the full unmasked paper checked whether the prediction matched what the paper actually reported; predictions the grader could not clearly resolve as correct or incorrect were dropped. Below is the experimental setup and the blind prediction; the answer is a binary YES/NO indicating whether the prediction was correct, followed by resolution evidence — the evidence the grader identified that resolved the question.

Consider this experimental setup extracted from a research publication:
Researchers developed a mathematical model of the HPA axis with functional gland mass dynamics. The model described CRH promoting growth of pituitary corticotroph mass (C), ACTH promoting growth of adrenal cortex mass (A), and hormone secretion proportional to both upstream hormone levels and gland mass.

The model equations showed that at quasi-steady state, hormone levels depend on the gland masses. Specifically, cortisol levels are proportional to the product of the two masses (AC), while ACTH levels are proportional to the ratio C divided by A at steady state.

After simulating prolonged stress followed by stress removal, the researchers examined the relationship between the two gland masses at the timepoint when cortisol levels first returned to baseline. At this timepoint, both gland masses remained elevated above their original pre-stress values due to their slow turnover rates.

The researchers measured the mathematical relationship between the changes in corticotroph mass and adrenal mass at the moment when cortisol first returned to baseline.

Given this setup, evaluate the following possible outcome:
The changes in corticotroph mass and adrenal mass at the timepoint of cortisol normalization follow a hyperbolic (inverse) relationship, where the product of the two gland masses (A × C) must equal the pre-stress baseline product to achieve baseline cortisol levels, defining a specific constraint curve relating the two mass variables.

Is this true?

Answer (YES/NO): YES